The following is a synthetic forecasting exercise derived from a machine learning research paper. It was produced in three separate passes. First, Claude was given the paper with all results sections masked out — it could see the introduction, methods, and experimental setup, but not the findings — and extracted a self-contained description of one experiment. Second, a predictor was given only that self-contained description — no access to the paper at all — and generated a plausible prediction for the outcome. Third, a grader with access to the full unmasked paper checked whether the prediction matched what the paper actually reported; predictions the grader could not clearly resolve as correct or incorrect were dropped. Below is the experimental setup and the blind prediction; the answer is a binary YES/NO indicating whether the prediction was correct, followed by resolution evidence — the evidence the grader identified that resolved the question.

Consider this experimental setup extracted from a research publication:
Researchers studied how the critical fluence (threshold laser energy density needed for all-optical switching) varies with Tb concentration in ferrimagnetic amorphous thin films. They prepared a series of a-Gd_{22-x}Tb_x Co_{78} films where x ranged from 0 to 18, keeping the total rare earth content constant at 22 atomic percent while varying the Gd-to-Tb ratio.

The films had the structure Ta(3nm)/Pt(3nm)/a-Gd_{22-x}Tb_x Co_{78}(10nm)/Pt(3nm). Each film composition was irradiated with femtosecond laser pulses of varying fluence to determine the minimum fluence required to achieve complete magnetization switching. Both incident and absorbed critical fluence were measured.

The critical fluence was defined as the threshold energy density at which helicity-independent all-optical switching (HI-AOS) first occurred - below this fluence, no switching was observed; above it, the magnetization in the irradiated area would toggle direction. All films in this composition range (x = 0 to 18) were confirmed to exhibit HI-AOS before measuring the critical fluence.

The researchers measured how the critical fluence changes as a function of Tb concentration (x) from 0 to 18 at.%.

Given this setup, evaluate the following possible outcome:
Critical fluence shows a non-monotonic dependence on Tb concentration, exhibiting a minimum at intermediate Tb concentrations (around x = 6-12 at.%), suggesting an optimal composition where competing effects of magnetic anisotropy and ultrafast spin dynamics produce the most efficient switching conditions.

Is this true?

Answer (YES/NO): NO